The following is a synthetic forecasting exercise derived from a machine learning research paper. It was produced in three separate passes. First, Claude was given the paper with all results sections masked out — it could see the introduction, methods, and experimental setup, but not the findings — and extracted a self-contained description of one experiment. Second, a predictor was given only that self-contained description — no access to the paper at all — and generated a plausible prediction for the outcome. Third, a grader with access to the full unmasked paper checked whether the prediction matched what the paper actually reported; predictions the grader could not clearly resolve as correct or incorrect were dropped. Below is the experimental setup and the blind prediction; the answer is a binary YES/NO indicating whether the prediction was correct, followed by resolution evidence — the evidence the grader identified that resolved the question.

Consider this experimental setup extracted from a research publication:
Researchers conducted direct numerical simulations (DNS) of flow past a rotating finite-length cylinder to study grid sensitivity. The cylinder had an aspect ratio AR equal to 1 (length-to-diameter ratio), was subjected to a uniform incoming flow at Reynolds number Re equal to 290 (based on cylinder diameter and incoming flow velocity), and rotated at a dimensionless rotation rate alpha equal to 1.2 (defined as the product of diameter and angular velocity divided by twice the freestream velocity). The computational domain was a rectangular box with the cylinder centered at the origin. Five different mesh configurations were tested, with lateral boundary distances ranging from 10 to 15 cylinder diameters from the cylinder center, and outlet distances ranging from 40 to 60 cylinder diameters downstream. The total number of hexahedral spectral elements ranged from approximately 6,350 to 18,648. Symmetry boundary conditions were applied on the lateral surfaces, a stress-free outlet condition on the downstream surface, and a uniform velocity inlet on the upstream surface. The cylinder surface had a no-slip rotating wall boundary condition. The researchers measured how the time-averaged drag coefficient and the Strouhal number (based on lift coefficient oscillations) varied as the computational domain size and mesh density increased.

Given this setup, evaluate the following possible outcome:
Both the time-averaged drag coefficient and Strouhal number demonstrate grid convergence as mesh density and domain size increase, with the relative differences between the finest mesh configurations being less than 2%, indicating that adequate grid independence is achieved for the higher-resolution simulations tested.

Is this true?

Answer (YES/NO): YES